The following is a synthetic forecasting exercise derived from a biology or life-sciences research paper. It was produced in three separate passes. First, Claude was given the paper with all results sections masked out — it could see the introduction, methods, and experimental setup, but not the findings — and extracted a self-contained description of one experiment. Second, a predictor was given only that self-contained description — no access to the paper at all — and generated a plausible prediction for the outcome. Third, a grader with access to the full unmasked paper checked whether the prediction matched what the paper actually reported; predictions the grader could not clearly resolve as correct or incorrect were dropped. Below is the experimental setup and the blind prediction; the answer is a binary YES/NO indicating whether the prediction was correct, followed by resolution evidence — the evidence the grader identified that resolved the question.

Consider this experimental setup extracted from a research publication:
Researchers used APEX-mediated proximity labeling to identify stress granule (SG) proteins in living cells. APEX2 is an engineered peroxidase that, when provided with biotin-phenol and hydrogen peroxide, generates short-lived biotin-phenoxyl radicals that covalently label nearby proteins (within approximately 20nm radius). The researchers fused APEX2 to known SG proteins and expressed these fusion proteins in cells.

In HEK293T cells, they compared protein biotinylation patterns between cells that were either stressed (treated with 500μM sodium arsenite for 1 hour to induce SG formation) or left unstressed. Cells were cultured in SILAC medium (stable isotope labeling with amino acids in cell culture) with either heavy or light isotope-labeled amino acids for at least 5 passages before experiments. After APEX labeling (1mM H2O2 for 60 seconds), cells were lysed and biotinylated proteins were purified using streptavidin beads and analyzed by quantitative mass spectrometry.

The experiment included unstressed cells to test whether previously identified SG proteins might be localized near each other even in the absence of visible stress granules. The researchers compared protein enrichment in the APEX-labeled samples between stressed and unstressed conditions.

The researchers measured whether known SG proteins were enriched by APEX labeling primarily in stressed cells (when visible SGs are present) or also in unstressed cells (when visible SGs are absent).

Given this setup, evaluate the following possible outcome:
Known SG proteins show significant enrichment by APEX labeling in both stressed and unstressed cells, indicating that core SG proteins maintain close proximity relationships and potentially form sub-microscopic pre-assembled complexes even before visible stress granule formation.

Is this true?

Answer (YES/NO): YES